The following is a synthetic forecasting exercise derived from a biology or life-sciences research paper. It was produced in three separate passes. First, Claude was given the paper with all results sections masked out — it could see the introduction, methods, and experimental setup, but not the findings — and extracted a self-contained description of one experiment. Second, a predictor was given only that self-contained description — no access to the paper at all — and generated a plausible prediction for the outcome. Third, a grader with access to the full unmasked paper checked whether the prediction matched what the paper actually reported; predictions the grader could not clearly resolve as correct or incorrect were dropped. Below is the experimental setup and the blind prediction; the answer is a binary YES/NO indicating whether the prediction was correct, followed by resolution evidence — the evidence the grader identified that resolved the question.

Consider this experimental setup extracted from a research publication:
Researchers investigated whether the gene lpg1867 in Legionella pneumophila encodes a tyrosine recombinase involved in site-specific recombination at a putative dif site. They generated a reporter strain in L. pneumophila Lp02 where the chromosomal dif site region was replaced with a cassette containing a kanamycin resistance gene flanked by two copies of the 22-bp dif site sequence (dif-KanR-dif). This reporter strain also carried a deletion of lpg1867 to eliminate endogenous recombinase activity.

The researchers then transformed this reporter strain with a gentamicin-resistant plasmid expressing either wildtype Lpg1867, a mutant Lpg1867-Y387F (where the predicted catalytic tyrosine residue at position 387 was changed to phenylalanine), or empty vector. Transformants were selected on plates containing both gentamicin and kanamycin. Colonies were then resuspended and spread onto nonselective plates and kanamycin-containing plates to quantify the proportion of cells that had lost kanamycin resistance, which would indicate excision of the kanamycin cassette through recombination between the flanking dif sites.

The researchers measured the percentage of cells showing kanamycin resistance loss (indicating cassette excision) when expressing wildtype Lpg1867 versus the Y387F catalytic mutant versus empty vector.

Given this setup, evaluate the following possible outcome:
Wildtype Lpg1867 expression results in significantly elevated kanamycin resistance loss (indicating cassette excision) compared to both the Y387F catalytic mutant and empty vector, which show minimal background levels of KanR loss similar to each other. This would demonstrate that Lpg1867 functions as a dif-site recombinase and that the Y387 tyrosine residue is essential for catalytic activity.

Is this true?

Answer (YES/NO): YES